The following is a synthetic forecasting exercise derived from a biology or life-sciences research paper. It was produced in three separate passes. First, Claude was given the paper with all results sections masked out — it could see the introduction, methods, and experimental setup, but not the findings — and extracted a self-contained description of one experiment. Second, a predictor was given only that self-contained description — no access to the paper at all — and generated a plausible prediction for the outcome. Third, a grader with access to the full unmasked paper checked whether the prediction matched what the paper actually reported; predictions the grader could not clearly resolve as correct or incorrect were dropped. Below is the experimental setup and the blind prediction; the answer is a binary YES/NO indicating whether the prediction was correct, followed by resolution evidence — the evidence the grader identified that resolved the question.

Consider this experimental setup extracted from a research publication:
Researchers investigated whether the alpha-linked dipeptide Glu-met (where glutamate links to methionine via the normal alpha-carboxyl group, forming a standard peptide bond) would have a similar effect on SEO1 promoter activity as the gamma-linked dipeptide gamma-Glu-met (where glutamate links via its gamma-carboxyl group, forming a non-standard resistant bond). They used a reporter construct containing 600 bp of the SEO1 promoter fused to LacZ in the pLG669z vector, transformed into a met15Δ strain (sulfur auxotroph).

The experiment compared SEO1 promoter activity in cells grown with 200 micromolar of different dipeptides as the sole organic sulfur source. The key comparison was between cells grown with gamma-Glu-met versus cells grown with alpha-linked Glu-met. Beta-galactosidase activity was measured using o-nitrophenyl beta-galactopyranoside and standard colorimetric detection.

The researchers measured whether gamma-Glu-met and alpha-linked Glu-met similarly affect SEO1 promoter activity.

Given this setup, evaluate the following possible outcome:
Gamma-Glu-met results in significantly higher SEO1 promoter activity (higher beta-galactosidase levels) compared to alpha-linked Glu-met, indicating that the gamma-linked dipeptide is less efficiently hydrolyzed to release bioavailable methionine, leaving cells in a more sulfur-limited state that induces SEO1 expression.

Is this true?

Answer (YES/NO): YES